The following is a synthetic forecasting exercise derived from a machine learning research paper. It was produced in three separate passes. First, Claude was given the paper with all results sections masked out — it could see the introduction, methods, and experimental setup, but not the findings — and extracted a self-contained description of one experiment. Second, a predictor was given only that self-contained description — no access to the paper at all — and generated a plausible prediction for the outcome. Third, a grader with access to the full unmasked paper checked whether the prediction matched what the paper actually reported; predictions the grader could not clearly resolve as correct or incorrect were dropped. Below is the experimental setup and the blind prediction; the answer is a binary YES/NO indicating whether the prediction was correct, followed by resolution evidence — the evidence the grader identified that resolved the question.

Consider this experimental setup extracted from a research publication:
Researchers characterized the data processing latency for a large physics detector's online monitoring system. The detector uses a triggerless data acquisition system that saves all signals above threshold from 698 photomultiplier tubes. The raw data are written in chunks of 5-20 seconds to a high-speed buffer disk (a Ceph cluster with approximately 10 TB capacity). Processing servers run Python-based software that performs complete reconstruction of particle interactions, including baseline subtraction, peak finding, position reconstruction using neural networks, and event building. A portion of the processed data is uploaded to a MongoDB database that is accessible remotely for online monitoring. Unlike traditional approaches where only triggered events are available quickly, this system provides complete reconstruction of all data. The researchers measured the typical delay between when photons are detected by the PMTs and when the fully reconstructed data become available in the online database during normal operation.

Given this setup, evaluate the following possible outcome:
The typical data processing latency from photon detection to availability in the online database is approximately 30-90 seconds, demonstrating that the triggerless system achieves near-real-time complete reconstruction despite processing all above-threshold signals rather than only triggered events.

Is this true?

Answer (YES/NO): NO